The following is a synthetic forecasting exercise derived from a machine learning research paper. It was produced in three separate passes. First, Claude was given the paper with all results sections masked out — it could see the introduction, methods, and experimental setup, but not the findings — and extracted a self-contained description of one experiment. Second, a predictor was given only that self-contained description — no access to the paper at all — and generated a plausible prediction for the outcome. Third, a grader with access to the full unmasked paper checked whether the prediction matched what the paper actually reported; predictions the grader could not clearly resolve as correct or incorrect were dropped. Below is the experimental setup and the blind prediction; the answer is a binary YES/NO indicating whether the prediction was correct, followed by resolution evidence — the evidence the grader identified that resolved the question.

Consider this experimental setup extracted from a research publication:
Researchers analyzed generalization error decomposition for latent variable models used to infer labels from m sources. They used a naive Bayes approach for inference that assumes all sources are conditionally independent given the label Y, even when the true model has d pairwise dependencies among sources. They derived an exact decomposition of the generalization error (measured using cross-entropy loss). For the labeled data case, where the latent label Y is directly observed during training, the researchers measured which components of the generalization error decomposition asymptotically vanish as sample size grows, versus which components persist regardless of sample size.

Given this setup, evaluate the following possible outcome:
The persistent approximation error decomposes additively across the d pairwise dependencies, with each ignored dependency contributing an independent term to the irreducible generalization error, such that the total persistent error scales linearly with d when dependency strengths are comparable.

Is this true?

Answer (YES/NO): NO